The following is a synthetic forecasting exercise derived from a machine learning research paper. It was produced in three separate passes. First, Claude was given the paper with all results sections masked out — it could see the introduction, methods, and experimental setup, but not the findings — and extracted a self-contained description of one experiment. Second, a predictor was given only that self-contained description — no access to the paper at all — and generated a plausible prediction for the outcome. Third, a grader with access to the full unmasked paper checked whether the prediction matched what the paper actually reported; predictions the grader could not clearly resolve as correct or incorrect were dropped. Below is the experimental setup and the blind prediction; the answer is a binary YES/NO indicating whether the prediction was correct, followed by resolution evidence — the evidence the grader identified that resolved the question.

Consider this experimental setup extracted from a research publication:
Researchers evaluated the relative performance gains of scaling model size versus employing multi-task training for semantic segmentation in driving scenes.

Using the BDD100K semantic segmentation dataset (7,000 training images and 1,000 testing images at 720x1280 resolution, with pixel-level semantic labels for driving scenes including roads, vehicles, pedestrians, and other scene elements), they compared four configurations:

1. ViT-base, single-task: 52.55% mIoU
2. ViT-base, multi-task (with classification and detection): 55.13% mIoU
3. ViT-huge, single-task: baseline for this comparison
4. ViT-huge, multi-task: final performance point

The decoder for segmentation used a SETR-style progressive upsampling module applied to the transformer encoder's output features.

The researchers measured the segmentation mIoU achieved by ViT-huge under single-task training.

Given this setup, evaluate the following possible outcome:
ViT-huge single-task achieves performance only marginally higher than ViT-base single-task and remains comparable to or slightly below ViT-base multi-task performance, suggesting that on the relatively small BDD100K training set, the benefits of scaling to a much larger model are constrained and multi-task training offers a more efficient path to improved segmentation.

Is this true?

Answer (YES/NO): NO